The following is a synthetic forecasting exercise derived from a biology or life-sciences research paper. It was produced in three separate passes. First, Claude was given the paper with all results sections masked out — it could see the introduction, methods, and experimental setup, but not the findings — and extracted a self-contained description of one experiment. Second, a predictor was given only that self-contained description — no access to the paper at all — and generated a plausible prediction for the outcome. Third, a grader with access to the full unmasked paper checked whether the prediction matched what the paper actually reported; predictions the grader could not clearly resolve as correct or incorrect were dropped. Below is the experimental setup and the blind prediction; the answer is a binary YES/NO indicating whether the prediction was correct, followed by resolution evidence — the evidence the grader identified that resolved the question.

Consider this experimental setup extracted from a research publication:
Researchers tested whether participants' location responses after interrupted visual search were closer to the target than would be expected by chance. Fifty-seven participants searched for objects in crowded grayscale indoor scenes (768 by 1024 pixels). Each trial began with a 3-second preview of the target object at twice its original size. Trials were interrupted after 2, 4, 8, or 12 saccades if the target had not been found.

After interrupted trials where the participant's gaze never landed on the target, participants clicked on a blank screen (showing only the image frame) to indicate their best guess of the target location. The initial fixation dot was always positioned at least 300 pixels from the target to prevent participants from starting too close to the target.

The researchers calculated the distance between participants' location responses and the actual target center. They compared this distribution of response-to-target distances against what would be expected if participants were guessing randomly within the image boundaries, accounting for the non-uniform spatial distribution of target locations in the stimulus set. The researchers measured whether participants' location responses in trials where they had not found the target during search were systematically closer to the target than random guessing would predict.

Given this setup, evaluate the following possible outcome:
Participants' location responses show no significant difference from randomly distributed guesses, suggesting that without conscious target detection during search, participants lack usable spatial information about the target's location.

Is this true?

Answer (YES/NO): NO